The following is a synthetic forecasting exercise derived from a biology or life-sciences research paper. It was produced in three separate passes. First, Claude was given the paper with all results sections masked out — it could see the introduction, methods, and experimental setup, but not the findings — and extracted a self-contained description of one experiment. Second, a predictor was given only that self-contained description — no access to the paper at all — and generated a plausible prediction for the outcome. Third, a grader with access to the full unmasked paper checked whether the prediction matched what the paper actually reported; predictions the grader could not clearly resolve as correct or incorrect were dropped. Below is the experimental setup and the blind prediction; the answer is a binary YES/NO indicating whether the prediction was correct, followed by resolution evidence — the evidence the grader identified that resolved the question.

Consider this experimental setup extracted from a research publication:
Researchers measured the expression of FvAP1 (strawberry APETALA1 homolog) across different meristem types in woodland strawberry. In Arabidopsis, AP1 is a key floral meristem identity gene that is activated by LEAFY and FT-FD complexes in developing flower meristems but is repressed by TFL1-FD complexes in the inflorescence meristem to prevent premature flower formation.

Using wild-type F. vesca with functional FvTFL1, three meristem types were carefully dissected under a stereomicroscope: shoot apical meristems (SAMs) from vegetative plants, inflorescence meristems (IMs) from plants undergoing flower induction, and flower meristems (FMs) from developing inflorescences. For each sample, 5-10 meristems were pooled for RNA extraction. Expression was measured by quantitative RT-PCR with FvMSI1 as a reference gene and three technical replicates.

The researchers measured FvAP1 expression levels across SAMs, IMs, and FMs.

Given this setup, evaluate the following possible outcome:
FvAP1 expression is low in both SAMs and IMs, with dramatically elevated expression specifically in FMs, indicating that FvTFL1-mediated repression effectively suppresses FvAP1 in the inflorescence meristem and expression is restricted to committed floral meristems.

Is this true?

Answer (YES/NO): NO